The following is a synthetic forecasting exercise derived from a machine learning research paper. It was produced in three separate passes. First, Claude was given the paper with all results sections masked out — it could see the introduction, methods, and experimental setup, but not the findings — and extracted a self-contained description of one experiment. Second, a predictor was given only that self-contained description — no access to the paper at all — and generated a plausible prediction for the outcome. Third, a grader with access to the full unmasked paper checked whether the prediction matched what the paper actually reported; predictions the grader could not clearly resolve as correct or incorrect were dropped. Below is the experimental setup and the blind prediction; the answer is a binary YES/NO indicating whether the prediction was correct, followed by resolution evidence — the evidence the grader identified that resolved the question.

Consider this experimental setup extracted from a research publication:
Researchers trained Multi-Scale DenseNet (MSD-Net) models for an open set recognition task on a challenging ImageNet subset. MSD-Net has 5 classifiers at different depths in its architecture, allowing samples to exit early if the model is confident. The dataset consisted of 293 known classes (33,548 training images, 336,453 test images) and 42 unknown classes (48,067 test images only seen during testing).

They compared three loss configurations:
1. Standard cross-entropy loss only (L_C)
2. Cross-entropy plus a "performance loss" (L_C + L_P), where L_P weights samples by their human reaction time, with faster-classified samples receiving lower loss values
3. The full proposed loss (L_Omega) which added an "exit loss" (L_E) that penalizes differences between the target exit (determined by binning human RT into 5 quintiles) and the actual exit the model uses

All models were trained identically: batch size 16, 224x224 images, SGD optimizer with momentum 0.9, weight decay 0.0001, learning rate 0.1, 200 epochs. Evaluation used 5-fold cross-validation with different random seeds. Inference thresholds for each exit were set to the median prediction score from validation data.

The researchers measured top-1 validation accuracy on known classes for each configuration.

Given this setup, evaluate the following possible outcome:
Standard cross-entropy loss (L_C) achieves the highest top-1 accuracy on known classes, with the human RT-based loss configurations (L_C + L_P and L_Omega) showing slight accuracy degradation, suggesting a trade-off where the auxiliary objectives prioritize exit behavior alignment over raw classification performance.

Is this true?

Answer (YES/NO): NO